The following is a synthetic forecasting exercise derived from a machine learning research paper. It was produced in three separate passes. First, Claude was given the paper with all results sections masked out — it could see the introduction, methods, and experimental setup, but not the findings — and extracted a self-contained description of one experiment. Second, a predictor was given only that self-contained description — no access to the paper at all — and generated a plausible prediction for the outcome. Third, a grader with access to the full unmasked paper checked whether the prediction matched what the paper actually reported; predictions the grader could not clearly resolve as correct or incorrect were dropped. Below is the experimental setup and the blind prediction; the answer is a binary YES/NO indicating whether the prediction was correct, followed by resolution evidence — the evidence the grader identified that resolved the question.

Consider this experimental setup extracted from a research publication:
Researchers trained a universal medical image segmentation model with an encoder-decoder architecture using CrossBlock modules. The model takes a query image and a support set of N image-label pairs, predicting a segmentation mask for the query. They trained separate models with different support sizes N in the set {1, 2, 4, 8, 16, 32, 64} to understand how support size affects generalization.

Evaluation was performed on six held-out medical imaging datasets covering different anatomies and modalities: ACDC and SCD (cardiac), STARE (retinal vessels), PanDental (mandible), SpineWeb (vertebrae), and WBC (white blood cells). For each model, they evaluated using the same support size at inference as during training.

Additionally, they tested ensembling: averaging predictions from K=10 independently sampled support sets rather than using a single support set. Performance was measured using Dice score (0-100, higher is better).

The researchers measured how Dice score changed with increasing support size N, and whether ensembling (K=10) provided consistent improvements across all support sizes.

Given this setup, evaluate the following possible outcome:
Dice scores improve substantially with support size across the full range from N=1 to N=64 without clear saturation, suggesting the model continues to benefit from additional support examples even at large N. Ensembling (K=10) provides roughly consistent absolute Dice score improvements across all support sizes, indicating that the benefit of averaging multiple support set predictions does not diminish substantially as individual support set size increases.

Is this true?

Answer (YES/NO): NO